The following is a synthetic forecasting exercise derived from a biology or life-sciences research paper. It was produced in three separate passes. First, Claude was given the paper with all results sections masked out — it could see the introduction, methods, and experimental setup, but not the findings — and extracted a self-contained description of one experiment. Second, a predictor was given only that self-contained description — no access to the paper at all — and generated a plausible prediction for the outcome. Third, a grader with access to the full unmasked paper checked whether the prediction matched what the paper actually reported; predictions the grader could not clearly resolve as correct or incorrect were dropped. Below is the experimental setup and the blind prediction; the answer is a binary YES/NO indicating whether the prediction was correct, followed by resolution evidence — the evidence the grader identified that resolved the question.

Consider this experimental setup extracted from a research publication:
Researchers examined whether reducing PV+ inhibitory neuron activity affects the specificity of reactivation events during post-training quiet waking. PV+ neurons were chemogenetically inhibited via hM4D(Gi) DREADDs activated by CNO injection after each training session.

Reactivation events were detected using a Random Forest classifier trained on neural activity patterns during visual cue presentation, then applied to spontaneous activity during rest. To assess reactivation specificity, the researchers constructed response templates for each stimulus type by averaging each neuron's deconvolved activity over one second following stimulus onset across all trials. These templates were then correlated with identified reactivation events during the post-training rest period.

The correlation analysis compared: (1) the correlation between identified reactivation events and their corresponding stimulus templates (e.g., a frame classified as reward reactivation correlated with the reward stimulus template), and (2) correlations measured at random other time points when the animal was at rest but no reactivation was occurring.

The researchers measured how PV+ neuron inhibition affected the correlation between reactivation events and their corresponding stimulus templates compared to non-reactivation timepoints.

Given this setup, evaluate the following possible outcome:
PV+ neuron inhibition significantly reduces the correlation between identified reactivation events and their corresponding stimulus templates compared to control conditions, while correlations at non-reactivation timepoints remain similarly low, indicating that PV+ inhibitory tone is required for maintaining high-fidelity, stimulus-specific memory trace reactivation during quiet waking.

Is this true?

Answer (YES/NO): YES